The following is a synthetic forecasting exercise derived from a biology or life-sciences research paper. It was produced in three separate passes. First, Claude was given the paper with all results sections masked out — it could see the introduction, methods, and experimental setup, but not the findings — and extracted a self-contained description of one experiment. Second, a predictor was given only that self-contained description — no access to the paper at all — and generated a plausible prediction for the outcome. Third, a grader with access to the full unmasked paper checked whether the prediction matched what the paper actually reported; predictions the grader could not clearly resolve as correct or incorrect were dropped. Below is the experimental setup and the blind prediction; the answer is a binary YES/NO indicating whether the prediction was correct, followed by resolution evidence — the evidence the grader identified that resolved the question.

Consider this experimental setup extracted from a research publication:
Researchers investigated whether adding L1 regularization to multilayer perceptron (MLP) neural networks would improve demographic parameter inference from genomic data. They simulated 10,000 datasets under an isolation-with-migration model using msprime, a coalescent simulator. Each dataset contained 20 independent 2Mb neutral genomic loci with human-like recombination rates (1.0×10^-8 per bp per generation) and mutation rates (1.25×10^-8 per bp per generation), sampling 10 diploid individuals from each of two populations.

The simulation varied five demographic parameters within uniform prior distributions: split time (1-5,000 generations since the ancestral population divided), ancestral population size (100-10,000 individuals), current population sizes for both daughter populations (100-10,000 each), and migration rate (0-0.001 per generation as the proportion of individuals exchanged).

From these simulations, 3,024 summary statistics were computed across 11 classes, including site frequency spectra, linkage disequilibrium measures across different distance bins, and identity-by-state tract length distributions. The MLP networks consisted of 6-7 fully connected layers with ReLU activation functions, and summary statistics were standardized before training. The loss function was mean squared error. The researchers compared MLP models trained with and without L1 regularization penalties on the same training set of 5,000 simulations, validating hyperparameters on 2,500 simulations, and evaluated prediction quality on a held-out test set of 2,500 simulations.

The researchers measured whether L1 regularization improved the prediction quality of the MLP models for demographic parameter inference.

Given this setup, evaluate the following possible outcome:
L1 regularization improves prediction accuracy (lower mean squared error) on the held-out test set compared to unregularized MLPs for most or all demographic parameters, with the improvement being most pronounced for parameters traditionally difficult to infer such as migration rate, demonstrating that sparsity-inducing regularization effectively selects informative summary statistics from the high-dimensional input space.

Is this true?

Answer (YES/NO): NO